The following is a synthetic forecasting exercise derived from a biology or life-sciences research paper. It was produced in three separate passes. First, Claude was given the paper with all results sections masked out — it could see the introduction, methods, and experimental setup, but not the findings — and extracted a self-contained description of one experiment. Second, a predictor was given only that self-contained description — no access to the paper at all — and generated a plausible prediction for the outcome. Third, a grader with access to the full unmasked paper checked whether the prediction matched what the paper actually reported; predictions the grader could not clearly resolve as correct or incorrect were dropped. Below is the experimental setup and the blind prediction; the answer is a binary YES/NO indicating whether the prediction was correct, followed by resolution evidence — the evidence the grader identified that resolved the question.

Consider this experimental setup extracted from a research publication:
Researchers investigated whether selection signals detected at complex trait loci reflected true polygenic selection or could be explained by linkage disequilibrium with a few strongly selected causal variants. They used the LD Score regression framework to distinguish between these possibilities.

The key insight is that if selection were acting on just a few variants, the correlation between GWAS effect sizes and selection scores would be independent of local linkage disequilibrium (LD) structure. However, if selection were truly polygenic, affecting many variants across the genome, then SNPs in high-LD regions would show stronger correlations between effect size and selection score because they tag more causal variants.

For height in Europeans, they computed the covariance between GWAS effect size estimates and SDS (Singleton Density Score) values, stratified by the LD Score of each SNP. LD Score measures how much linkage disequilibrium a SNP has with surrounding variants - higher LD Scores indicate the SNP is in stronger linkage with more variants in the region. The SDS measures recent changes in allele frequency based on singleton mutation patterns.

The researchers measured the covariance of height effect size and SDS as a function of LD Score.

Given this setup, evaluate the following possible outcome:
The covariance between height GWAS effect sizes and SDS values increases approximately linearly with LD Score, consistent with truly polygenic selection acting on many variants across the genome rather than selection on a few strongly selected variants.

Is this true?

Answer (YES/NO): YES